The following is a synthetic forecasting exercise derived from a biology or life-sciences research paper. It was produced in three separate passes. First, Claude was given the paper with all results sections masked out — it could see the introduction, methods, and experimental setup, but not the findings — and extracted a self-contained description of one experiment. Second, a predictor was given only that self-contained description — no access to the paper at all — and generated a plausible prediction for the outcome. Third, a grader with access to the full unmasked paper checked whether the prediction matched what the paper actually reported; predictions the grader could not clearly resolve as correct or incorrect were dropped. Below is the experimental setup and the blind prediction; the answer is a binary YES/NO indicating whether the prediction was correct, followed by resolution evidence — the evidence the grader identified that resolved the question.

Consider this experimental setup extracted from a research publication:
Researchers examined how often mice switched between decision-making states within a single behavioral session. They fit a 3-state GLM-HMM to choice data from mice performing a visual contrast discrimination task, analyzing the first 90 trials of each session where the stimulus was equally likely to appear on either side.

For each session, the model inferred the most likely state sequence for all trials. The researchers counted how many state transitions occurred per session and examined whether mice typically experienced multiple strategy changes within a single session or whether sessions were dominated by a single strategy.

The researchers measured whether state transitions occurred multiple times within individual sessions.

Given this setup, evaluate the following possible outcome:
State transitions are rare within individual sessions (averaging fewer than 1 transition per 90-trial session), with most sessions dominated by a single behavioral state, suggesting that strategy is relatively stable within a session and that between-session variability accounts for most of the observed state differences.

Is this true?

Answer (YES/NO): NO